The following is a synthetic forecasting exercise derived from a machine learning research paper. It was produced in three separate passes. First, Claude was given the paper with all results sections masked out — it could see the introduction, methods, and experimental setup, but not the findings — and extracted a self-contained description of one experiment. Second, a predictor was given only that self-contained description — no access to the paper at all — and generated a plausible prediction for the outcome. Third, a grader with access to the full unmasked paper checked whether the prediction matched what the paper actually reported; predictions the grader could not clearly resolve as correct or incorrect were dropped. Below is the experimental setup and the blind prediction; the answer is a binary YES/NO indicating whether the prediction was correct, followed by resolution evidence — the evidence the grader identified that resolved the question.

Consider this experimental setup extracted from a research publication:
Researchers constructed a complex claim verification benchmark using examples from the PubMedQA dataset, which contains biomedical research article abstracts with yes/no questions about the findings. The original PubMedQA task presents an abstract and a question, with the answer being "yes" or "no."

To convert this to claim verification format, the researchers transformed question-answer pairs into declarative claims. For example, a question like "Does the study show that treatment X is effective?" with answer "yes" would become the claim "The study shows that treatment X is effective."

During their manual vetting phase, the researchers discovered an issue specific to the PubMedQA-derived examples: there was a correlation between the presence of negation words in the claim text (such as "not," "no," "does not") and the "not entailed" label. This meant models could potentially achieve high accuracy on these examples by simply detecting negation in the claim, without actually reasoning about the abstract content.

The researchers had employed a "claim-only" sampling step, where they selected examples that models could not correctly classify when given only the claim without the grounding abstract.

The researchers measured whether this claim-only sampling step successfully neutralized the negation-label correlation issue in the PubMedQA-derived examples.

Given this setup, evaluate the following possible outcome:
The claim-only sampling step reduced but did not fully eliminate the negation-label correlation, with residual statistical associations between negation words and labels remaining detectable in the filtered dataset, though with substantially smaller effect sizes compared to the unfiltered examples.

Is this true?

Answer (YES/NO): NO